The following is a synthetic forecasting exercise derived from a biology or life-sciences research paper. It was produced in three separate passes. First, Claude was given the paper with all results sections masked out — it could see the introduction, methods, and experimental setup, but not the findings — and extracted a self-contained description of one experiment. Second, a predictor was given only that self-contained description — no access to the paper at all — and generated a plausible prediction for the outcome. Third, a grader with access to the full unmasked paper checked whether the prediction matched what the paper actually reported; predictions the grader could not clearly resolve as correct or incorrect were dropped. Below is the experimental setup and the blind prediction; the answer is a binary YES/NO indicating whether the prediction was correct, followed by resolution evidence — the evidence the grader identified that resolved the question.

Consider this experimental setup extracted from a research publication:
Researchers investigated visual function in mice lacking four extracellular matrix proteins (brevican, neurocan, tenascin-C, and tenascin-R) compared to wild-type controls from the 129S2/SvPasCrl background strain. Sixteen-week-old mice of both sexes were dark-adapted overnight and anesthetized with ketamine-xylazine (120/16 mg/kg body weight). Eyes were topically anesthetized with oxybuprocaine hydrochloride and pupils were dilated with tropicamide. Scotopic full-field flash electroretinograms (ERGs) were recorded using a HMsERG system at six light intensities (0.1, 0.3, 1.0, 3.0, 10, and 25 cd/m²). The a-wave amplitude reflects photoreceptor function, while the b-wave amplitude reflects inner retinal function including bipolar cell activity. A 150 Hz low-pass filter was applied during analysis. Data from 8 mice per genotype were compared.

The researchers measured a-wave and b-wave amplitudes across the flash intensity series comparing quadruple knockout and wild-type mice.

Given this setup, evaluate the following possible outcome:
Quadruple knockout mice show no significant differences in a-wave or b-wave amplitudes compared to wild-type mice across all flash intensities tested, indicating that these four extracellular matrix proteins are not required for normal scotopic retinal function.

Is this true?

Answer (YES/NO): NO